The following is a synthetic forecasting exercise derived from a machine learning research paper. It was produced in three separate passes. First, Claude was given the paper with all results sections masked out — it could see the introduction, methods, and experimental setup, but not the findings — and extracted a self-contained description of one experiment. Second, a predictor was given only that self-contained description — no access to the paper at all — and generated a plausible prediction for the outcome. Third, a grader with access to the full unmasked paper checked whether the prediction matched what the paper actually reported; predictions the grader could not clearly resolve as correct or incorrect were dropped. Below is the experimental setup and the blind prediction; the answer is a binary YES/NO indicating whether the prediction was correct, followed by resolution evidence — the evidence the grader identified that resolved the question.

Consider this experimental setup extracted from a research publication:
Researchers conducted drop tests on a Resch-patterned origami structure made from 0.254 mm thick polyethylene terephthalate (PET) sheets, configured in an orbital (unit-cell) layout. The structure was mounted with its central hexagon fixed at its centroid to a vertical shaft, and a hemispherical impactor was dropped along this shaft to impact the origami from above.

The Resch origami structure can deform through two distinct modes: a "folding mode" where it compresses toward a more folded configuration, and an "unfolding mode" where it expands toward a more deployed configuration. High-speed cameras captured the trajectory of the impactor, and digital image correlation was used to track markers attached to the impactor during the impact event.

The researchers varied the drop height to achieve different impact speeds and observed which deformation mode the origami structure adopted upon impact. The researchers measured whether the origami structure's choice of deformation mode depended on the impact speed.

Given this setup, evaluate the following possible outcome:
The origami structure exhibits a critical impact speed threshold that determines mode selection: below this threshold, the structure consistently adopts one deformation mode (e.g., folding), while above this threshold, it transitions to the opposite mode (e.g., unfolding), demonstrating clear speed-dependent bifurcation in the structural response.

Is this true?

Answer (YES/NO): YES